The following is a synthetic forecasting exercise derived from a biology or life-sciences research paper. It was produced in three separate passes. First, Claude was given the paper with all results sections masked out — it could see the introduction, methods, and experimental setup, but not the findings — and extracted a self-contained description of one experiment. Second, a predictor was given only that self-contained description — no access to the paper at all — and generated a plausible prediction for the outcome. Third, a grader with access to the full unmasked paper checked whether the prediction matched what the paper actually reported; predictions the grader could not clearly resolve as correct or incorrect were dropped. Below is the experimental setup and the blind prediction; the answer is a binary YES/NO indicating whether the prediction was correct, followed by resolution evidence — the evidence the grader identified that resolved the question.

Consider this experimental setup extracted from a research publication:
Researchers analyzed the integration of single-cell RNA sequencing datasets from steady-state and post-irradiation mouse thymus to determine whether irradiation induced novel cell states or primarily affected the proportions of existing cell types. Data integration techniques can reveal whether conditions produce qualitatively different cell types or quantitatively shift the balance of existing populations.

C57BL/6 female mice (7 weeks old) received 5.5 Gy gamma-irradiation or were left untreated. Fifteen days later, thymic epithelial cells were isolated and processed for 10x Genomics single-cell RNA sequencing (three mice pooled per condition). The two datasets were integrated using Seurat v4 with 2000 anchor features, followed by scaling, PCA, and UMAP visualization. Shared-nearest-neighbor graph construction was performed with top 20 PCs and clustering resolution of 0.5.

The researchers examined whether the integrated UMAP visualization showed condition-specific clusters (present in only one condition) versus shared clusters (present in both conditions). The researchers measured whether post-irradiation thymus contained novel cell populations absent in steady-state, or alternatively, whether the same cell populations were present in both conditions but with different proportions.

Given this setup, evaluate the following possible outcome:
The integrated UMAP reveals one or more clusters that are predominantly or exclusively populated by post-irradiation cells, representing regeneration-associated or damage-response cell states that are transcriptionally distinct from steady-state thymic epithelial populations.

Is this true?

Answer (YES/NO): NO